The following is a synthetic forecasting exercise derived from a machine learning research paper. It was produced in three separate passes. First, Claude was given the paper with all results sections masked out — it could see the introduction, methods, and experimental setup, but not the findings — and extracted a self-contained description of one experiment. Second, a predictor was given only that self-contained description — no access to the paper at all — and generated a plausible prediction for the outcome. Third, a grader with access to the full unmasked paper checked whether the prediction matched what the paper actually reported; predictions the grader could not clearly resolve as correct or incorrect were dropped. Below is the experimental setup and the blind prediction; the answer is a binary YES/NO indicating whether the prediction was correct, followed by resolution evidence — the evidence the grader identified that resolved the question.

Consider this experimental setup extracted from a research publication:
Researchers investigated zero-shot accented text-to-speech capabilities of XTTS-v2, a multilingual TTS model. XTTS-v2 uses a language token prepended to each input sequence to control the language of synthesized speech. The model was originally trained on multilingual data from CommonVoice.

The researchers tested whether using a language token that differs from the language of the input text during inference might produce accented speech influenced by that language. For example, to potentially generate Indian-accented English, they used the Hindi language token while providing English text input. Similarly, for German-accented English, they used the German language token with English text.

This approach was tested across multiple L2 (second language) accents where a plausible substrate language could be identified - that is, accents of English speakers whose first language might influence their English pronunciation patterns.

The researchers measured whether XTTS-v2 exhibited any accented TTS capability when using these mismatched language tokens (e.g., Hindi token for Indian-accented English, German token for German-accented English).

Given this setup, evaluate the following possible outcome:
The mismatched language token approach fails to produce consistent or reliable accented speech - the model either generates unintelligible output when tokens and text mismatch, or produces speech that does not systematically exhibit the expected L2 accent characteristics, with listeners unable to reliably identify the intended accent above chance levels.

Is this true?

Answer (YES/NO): NO